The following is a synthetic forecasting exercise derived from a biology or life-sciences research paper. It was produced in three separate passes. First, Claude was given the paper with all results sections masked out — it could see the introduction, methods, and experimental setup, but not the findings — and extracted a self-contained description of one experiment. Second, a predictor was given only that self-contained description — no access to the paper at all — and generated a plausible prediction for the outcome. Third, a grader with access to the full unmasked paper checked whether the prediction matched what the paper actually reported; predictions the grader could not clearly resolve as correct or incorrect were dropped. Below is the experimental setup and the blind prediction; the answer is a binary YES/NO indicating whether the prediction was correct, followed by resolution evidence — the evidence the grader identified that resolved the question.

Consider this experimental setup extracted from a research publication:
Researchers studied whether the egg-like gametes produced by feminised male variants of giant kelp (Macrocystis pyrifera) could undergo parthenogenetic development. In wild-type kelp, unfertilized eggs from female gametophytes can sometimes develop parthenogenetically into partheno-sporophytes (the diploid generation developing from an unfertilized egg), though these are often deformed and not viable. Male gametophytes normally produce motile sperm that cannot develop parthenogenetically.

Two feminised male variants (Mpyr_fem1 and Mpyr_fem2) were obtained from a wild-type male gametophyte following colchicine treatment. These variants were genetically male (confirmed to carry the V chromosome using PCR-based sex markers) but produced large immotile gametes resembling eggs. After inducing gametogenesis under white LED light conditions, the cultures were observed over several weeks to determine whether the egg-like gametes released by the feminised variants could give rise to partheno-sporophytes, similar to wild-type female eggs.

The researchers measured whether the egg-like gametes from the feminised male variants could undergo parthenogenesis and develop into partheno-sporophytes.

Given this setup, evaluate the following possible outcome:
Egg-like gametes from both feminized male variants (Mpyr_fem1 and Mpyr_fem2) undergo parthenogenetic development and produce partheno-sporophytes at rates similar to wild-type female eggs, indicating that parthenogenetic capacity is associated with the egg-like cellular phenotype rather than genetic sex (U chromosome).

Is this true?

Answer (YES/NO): NO